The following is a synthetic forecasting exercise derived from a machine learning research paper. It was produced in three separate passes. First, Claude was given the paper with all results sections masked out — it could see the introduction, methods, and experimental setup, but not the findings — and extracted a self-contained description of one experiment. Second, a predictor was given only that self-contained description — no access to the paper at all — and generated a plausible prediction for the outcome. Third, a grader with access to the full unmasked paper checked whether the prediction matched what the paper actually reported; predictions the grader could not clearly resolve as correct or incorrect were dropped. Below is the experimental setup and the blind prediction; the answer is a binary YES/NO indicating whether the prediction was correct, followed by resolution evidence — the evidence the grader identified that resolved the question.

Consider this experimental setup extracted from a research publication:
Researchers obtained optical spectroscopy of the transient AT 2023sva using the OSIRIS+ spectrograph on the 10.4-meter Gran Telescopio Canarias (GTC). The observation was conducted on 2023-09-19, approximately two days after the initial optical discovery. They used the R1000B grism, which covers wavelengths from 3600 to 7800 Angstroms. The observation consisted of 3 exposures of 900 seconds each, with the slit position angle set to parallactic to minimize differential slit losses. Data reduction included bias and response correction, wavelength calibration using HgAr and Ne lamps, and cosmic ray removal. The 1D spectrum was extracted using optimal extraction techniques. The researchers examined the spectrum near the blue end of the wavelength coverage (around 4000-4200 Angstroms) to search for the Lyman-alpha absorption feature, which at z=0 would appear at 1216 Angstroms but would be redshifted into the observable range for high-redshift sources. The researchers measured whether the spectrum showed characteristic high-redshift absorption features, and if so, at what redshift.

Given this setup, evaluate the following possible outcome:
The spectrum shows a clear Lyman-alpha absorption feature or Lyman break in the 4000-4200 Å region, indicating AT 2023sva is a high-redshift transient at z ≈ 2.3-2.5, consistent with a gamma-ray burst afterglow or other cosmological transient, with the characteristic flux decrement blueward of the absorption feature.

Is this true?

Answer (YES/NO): YES